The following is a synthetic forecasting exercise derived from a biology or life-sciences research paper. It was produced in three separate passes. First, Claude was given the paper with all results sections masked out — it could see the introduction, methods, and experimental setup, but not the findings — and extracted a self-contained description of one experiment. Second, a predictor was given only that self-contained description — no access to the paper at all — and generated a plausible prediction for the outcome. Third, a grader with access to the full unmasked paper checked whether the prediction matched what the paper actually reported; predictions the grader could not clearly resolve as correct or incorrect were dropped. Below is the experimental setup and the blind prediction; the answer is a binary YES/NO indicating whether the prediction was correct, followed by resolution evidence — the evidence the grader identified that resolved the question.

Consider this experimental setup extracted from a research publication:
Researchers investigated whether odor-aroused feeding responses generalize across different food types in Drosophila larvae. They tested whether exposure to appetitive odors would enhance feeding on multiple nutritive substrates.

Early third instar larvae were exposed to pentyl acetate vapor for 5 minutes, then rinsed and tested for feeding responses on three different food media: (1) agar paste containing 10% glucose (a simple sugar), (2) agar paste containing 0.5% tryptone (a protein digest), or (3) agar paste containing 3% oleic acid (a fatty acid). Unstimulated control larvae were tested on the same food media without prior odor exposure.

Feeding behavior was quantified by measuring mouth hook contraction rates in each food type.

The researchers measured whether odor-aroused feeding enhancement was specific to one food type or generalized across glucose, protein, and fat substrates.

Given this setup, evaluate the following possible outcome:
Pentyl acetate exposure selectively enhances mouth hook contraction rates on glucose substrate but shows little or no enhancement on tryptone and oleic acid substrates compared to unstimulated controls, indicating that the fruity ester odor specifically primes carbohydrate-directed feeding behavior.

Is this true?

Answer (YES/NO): YES